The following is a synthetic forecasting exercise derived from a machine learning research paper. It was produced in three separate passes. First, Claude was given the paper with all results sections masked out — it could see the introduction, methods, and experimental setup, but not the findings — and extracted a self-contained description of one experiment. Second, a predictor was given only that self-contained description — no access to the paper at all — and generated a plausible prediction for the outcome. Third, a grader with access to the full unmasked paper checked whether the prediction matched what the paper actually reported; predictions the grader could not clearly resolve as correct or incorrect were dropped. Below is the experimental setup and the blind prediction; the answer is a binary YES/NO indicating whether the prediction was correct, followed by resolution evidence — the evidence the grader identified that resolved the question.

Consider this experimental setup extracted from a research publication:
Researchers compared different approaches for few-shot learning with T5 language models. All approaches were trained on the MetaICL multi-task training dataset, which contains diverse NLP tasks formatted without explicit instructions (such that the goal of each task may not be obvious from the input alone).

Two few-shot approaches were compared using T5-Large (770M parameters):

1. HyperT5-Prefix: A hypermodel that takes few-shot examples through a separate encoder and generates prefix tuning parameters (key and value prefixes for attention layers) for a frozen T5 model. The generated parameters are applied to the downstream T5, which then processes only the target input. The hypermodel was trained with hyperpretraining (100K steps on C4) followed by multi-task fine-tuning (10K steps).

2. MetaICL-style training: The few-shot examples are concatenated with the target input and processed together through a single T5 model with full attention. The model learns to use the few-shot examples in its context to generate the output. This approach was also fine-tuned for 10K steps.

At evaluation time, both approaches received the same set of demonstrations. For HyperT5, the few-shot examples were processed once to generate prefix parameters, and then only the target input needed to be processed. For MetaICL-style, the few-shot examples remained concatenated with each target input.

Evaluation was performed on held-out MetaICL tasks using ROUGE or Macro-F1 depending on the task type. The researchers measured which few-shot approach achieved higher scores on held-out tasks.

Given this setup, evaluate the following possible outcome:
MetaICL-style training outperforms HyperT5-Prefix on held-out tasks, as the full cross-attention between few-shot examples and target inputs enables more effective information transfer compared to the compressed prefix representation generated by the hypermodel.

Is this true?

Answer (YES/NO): YES